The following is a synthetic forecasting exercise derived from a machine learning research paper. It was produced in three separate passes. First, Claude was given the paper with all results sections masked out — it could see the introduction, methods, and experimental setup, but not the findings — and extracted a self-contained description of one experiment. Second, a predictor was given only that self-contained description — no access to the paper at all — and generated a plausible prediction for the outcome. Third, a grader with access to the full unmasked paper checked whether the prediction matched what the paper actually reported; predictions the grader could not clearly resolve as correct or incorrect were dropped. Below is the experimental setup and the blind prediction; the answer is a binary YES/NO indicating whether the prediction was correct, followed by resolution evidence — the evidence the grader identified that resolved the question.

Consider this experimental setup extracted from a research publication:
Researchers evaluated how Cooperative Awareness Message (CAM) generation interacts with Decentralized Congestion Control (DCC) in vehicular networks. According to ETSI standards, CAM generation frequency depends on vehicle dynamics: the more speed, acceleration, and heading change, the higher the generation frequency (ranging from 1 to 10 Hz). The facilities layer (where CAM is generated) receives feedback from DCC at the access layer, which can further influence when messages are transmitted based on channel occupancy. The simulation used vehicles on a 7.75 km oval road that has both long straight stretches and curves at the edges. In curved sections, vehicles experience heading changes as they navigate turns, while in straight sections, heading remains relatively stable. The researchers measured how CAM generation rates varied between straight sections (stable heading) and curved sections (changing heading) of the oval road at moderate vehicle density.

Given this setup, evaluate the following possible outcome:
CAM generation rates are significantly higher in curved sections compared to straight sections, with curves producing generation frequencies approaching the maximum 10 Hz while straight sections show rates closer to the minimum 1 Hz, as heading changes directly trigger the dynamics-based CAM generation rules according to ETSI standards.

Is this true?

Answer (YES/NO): NO